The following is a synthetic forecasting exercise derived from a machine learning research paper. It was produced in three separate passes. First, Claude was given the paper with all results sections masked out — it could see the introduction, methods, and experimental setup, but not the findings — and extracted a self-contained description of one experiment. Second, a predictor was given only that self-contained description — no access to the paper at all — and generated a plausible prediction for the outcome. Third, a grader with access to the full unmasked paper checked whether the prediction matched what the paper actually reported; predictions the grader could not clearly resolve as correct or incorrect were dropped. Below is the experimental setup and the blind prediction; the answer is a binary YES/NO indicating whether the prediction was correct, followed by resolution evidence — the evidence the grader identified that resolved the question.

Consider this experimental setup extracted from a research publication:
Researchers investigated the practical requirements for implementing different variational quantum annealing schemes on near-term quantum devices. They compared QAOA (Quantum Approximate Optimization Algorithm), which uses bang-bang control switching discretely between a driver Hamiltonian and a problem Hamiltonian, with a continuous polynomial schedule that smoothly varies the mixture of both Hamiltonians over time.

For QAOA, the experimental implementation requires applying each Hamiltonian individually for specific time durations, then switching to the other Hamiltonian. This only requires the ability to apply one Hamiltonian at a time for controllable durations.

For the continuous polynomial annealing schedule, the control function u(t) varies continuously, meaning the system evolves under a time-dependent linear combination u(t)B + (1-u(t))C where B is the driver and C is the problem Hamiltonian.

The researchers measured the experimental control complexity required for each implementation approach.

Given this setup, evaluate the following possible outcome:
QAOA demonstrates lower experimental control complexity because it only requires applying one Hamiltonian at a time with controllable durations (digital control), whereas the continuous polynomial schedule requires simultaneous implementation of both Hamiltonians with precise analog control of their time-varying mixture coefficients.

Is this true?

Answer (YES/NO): YES